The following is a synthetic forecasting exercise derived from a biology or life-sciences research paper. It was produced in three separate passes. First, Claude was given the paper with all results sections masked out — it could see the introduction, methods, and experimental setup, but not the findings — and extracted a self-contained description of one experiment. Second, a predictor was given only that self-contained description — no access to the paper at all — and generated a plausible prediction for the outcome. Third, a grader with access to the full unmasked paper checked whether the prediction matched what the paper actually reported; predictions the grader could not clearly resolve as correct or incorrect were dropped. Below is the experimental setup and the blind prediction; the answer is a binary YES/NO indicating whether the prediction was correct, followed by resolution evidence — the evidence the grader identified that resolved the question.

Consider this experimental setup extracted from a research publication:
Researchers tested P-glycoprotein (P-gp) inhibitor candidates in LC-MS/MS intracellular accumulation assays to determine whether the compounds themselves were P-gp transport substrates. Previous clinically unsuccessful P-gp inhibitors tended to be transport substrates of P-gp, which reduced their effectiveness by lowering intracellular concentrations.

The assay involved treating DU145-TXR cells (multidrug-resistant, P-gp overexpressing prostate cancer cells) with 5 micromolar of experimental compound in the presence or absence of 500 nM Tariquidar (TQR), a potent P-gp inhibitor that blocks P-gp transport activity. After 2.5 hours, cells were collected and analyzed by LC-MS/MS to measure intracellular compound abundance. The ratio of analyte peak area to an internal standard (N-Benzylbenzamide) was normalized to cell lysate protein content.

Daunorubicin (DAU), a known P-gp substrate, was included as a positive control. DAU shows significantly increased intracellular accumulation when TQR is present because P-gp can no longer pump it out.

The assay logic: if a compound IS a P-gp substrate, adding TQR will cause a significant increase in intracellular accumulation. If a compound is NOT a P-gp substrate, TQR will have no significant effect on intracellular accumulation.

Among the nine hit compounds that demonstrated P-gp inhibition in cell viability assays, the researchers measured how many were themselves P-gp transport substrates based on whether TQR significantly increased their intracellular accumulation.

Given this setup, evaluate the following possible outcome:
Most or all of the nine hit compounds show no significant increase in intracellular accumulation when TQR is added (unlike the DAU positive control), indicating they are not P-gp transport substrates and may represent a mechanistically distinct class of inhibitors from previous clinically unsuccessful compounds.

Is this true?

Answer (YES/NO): YES